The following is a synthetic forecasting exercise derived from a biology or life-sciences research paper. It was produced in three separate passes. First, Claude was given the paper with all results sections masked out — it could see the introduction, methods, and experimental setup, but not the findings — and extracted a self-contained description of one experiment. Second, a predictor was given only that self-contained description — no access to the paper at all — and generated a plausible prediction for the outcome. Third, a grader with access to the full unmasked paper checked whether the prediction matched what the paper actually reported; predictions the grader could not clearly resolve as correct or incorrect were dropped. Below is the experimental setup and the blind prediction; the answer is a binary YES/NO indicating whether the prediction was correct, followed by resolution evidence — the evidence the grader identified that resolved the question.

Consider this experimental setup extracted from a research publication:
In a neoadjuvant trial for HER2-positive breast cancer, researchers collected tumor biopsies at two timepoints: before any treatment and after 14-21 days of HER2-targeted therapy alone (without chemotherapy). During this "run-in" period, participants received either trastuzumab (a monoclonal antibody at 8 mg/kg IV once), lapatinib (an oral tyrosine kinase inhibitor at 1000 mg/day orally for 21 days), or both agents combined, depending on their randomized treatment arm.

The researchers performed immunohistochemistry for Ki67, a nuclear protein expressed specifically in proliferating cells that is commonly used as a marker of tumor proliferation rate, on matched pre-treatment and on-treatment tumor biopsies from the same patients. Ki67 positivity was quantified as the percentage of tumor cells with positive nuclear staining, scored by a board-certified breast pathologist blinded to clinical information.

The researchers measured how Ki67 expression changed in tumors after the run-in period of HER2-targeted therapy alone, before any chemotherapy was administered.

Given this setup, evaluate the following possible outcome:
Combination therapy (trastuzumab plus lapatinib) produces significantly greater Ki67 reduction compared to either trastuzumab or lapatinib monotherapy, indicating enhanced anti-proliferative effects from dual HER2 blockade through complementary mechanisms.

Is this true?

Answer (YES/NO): NO